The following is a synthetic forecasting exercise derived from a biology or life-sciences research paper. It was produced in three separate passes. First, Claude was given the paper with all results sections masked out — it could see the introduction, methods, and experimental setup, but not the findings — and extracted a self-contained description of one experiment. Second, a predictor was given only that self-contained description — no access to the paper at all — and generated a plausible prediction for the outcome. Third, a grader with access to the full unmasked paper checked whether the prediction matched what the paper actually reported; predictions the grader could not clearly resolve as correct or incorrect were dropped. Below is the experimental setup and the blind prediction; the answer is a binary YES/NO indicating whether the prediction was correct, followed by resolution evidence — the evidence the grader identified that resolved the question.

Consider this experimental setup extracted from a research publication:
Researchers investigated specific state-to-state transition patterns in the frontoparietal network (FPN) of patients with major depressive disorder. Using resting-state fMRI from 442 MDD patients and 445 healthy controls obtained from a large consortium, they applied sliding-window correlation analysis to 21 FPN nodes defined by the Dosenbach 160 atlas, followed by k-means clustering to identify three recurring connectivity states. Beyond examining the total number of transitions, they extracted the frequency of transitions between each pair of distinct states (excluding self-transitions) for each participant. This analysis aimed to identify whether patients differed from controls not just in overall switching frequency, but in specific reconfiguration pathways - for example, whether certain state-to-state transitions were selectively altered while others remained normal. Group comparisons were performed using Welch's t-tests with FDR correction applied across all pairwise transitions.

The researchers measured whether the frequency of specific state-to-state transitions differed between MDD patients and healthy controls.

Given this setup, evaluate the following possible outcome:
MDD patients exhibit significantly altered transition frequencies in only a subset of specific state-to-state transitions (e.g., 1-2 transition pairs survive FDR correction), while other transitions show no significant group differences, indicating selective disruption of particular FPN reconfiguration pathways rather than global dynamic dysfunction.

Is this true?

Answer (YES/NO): YES